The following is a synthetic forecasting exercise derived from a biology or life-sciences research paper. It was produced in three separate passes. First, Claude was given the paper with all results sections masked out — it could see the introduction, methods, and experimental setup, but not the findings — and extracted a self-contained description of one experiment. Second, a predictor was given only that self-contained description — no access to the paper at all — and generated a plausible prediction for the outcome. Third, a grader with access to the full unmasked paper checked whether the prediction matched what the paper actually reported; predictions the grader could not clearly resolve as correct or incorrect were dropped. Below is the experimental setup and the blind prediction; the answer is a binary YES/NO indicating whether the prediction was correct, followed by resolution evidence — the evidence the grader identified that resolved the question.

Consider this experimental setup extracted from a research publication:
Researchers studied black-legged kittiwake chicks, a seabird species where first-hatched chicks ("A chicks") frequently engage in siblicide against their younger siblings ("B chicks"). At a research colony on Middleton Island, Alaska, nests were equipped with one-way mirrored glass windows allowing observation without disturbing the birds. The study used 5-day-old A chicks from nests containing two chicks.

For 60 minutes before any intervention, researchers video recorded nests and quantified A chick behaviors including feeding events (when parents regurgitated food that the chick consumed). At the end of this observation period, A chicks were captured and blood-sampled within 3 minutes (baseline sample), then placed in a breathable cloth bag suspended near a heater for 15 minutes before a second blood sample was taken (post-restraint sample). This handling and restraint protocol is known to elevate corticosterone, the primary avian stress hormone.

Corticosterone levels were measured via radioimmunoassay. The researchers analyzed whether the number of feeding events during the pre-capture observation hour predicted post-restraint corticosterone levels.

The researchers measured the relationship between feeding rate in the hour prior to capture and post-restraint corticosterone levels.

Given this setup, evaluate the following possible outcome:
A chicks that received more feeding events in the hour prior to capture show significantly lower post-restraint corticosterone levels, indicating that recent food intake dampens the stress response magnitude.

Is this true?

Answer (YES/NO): YES